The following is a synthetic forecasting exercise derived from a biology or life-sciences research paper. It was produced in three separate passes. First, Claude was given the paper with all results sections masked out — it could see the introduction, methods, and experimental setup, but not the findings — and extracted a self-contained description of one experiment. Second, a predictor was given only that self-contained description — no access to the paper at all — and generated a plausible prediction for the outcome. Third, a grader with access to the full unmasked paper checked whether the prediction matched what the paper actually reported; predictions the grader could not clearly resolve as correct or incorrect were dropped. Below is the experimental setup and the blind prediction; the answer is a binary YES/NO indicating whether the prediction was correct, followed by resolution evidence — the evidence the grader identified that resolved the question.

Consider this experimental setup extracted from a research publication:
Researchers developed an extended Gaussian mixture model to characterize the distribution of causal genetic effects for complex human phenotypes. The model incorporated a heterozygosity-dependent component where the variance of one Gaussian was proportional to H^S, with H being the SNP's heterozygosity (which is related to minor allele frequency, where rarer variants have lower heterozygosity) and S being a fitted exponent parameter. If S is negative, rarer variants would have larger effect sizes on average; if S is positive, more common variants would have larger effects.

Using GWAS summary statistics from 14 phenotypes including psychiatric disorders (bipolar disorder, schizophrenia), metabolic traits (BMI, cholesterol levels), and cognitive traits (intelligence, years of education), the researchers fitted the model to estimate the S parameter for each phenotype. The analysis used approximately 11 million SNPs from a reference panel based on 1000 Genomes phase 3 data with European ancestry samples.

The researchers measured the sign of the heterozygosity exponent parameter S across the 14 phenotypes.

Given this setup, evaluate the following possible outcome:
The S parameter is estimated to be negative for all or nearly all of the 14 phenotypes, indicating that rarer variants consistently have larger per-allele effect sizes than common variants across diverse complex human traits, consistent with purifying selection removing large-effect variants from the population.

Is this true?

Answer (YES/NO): NO